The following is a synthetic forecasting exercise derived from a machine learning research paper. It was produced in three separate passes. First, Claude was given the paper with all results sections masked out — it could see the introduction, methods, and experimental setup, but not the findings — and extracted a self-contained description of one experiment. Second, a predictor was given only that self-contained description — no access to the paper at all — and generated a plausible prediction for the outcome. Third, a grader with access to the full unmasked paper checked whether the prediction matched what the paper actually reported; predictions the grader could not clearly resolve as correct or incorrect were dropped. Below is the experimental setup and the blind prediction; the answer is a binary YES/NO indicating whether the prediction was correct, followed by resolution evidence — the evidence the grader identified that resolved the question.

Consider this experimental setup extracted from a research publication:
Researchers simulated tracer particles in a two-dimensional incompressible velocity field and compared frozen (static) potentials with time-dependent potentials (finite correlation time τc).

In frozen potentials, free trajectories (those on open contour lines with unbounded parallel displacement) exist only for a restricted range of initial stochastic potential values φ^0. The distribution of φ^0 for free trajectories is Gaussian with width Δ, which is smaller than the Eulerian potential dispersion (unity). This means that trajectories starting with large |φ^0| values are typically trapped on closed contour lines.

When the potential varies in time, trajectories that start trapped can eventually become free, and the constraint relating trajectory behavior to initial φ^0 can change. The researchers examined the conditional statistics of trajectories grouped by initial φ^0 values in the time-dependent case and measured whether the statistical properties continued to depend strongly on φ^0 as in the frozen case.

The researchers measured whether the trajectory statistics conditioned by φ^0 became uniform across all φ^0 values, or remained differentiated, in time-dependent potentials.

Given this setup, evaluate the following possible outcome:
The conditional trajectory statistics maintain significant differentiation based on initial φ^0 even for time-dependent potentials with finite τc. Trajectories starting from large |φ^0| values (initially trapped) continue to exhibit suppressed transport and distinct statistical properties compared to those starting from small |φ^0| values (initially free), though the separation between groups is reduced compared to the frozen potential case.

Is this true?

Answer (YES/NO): NO